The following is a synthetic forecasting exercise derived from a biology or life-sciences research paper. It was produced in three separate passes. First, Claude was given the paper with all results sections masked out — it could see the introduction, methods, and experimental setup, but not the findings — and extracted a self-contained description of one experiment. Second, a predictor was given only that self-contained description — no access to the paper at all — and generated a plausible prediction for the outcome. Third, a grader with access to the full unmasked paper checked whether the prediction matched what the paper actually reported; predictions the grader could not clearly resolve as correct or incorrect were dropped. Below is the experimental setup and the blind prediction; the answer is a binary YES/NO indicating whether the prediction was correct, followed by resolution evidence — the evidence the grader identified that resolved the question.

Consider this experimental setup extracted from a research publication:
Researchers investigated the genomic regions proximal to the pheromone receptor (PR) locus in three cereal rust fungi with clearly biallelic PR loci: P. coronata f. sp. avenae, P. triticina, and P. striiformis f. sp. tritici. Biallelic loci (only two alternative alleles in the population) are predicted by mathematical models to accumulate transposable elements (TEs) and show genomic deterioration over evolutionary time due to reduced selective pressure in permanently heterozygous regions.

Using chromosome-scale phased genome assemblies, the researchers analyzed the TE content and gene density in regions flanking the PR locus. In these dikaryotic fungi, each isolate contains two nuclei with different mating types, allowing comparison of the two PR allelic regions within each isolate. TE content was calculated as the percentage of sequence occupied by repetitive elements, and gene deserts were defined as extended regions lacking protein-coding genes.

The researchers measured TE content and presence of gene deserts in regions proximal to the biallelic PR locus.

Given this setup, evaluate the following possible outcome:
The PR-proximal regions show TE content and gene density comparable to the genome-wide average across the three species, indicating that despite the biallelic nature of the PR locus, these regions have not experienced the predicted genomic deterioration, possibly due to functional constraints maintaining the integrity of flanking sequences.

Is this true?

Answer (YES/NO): NO